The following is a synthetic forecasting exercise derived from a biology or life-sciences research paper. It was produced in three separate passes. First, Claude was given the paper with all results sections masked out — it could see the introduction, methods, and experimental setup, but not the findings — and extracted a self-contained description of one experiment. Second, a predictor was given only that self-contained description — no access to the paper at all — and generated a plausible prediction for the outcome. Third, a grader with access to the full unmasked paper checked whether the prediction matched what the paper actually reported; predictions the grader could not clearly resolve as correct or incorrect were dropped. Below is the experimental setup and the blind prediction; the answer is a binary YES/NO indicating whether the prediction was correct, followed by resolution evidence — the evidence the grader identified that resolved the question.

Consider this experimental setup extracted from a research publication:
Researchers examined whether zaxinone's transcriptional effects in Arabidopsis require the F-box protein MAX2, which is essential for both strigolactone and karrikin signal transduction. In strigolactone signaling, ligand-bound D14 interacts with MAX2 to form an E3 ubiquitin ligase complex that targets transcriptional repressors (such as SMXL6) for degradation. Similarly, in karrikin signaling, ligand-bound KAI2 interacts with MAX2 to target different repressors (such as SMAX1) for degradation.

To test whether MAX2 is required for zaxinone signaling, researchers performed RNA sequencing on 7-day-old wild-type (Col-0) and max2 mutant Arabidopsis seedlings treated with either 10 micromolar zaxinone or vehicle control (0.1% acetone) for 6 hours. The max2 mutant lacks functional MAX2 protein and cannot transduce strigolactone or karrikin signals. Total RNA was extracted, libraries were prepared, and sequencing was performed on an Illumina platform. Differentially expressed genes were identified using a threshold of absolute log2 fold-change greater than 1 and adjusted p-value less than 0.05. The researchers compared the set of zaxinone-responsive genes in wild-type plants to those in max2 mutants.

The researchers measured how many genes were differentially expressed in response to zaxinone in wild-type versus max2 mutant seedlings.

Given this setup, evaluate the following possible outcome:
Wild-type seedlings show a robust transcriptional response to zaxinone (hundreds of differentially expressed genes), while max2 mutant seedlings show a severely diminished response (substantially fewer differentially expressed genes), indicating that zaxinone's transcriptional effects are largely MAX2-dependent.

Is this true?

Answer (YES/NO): NO